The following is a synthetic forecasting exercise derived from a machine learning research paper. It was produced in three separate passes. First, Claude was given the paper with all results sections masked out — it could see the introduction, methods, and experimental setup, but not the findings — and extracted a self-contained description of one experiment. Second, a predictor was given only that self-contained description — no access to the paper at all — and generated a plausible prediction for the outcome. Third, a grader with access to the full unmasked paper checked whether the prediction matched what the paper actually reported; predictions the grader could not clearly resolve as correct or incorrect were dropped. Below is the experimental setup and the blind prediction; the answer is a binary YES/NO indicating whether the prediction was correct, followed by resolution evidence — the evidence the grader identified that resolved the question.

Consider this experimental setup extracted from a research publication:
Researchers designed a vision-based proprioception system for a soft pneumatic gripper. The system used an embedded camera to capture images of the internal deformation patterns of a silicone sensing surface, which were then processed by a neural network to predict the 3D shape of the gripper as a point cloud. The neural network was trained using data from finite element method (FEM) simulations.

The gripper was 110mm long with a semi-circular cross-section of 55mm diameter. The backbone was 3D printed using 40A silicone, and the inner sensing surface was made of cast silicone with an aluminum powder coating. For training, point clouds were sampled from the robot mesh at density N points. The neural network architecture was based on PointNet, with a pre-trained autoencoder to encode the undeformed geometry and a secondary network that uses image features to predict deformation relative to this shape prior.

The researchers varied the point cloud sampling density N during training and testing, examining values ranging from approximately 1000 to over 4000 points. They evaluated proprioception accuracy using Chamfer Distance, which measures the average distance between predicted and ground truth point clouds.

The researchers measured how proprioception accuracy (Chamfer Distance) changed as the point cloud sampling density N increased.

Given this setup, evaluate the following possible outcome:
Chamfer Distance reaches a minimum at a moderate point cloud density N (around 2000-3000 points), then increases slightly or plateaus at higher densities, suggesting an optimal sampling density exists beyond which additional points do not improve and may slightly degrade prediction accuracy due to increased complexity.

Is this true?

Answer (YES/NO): NO